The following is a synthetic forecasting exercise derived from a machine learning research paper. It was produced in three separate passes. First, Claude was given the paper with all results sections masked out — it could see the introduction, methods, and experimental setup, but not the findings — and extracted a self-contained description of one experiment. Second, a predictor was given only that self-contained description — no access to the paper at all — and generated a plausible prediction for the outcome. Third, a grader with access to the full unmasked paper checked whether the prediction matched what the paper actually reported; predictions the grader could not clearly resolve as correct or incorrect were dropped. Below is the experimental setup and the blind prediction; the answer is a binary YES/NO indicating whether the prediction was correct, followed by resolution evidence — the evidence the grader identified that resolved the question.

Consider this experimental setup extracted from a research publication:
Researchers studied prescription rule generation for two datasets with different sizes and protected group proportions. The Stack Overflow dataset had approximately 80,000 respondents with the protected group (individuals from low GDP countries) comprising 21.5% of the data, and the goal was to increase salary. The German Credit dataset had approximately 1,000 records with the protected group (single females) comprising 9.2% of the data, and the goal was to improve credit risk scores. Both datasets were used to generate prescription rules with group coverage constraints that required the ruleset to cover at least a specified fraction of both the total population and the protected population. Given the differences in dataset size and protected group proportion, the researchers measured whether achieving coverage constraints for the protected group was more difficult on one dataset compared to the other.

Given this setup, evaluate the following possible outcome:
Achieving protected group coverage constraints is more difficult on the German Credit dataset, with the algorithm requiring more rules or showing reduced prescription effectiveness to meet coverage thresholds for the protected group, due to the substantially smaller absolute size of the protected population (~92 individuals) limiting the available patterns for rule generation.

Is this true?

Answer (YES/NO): NO